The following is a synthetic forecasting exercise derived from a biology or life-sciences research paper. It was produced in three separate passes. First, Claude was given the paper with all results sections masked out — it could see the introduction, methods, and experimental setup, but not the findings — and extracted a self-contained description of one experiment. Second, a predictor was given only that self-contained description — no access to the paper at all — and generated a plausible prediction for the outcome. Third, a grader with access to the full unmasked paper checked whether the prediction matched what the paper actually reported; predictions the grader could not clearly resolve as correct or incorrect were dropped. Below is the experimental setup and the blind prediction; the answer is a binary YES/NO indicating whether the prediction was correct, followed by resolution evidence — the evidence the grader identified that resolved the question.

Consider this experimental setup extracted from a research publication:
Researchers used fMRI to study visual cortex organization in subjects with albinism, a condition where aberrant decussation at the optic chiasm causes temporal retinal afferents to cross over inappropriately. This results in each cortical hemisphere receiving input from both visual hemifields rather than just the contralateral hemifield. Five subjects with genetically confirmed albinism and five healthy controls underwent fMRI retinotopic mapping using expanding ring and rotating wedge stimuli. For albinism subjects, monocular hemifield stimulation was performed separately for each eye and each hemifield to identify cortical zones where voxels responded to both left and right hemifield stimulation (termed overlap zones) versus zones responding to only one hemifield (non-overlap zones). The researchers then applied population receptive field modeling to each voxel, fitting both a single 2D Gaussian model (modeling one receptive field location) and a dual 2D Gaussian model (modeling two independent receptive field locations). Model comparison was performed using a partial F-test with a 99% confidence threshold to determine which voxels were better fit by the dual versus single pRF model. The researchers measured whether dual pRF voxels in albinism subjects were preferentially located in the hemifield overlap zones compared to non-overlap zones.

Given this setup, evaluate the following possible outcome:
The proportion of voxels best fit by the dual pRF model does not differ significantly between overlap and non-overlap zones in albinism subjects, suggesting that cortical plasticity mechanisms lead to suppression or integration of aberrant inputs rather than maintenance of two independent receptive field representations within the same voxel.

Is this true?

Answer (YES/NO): NO